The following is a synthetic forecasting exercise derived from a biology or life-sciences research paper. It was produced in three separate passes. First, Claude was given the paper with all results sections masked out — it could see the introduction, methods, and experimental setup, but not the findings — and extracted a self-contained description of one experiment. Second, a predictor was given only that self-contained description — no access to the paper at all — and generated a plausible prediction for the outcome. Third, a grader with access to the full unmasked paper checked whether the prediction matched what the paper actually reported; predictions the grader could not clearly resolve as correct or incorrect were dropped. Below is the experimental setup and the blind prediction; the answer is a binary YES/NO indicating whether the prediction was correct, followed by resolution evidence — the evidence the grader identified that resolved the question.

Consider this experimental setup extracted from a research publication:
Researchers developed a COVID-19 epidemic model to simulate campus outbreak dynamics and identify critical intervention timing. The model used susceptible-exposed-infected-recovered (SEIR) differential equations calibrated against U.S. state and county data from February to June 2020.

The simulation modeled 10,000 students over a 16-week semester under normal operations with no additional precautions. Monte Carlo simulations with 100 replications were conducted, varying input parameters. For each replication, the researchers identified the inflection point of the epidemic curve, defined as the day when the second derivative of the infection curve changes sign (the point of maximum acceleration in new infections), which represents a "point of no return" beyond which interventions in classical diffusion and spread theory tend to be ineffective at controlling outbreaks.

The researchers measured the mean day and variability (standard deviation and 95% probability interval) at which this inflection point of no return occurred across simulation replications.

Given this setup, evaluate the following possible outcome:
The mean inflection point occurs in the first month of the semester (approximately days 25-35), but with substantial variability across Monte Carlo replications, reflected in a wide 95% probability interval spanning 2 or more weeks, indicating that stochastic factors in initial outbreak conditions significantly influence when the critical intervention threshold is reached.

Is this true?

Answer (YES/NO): NO